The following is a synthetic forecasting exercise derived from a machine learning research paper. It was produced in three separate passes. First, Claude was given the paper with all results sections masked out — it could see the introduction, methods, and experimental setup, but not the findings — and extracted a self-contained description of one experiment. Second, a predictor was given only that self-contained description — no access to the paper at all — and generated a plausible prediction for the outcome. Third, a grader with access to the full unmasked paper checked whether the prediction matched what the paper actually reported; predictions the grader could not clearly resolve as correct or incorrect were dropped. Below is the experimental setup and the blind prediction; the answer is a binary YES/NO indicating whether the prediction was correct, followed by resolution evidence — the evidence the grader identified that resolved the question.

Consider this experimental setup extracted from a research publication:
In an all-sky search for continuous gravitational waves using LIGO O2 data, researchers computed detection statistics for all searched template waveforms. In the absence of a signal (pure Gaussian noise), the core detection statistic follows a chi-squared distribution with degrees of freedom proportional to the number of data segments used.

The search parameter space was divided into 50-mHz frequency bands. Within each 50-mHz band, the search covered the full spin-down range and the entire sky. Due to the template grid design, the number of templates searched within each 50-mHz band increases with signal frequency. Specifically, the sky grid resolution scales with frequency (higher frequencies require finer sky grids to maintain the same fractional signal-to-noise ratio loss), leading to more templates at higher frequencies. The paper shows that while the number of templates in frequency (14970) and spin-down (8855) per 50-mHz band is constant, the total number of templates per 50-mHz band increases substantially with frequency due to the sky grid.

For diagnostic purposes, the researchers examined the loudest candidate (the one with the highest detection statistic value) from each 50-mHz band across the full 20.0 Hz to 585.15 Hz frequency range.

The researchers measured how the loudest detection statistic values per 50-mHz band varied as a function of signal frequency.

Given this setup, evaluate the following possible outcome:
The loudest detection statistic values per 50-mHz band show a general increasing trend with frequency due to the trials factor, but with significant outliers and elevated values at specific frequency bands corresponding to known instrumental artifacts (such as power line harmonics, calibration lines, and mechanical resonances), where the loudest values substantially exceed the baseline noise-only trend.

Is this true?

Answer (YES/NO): NO